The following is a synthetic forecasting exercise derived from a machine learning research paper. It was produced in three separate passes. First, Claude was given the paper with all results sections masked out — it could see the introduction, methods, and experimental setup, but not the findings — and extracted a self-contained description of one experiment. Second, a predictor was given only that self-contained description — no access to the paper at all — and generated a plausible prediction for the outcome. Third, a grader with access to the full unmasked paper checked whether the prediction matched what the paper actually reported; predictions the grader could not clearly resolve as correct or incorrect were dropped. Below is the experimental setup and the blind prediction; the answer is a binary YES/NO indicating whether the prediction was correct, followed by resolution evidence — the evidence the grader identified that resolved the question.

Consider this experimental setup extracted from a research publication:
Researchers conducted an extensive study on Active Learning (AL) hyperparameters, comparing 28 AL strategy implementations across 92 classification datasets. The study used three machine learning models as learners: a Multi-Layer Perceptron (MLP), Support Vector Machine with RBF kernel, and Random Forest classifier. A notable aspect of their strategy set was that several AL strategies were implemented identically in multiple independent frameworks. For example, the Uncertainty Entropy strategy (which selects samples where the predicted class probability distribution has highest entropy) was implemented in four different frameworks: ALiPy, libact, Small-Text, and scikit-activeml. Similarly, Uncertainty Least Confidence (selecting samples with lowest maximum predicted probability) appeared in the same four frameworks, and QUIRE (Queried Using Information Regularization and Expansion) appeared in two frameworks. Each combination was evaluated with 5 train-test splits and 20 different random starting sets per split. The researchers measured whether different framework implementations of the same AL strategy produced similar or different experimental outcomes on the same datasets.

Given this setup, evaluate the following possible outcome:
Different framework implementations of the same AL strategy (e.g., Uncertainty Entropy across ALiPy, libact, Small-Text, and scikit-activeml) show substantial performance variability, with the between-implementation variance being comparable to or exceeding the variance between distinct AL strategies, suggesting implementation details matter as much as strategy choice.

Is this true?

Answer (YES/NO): YES